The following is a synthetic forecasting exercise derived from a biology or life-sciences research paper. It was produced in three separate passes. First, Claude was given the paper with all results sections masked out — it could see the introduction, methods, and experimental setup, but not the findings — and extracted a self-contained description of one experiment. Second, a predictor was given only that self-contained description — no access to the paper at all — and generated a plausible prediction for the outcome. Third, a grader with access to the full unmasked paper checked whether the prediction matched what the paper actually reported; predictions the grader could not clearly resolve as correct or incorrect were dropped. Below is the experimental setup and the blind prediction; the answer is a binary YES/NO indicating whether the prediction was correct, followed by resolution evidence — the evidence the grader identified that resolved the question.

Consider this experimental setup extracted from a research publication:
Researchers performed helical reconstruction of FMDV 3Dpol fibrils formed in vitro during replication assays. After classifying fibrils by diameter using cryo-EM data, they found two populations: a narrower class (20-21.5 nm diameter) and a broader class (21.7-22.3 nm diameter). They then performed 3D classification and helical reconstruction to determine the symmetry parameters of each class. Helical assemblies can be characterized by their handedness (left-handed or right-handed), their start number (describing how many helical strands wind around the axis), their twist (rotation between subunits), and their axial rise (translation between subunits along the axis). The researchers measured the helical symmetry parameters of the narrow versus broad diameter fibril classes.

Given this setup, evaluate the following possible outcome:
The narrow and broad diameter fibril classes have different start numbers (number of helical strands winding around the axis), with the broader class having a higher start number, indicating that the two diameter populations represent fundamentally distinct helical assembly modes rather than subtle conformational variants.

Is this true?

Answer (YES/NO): NO